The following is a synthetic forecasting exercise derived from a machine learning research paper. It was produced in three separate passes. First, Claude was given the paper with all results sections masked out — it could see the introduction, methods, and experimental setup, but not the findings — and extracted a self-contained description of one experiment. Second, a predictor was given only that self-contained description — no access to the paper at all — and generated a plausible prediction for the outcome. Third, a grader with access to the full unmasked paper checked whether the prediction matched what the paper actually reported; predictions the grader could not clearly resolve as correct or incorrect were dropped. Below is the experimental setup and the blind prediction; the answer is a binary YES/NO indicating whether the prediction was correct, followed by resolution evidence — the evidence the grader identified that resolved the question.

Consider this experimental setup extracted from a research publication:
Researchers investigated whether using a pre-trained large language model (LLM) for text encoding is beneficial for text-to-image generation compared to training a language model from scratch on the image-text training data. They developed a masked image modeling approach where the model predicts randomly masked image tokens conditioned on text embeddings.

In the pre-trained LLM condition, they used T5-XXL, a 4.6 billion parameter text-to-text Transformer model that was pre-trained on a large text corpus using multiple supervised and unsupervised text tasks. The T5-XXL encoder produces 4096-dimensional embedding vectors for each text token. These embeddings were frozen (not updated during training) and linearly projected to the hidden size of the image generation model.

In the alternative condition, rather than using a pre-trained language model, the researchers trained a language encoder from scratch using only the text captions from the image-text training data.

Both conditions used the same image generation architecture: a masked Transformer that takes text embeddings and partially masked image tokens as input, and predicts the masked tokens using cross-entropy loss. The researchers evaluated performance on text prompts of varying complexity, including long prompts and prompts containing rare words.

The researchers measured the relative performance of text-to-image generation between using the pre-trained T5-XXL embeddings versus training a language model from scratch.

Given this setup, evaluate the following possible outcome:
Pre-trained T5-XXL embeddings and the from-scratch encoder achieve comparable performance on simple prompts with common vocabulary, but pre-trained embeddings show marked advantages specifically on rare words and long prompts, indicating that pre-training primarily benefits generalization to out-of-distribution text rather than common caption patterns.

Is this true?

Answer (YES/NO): NO